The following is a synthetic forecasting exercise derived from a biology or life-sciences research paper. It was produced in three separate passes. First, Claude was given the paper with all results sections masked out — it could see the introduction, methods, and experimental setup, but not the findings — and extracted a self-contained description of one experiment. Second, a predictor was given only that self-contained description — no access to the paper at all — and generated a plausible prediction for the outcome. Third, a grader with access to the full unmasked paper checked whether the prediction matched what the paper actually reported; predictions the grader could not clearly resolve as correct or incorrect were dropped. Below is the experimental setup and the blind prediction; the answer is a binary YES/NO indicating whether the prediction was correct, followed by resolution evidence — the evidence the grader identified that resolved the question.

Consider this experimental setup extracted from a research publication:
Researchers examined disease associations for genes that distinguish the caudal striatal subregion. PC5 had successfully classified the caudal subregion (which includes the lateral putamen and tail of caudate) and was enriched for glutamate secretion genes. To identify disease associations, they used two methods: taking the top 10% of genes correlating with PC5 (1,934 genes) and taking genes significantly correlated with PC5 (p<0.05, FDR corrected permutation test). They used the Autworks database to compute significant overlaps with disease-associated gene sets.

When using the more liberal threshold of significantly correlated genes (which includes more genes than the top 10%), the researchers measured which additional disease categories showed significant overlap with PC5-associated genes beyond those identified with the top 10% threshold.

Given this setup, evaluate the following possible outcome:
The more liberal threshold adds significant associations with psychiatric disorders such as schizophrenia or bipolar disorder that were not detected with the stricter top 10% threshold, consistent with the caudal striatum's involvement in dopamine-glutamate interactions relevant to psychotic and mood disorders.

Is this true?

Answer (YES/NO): NO